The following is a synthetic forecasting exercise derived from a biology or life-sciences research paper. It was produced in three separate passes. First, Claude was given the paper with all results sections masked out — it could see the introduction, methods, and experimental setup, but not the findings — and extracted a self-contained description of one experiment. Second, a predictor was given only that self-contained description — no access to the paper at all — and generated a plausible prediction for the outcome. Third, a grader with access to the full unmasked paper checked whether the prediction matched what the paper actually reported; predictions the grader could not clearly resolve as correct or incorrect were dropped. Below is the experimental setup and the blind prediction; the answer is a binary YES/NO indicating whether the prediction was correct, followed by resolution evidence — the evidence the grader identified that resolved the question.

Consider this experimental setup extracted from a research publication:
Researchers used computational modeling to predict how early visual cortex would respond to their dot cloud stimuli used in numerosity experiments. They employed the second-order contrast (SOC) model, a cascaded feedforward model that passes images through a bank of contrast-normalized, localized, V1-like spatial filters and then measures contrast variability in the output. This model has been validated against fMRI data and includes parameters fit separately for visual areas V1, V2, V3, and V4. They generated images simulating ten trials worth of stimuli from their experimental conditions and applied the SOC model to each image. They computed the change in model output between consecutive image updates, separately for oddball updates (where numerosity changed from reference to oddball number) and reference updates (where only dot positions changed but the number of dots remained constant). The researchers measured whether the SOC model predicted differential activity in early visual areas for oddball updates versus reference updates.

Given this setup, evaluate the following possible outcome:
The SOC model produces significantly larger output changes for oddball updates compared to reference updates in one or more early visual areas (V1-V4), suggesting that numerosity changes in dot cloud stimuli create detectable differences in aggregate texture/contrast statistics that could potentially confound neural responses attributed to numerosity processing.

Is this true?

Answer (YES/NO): NO